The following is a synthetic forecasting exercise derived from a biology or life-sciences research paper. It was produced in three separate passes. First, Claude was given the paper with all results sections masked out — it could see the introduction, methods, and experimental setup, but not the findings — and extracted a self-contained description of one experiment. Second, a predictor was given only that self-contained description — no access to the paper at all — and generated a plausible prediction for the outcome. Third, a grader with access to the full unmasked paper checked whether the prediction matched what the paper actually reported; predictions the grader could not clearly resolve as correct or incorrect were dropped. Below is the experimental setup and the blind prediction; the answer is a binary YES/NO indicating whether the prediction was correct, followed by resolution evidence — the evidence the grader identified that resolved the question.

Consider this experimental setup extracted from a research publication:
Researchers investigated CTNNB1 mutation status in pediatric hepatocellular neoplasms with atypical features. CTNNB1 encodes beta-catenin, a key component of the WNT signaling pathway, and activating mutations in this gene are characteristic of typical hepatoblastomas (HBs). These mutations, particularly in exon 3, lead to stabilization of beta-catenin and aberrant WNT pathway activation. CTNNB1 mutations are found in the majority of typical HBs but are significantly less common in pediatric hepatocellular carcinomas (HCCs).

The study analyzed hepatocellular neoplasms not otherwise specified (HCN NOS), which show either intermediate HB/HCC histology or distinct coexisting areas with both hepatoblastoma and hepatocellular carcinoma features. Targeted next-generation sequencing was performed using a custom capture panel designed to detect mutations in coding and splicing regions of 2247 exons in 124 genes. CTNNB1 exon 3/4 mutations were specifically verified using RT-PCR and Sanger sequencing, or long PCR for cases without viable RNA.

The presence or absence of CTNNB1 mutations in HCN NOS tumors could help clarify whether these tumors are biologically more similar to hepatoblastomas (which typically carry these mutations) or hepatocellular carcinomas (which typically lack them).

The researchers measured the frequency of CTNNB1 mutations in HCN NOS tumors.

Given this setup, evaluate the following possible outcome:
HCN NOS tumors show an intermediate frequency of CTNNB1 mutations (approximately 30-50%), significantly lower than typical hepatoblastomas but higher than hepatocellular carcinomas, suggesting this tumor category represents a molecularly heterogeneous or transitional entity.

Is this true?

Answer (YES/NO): NO